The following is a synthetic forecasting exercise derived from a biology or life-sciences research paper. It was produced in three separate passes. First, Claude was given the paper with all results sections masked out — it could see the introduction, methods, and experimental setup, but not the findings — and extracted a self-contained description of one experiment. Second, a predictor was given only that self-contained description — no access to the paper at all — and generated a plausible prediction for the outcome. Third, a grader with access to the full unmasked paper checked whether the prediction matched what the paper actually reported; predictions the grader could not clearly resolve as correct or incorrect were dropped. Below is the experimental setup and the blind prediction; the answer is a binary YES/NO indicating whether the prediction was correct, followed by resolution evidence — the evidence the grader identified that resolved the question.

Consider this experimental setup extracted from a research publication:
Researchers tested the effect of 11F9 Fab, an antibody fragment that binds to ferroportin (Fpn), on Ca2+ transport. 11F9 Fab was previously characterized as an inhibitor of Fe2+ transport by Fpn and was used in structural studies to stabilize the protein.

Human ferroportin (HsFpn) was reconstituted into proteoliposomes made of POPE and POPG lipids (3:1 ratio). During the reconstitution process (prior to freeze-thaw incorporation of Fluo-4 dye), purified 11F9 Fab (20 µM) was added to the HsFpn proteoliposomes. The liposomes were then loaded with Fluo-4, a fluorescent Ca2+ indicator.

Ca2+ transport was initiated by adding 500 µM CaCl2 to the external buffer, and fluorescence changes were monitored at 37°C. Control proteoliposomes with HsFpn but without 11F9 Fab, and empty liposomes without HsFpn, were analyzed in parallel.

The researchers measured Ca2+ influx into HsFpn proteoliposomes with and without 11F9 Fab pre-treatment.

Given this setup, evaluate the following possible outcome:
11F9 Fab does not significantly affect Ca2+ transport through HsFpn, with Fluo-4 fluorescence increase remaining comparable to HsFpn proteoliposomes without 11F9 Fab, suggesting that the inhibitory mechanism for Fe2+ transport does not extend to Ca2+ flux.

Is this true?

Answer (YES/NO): NO